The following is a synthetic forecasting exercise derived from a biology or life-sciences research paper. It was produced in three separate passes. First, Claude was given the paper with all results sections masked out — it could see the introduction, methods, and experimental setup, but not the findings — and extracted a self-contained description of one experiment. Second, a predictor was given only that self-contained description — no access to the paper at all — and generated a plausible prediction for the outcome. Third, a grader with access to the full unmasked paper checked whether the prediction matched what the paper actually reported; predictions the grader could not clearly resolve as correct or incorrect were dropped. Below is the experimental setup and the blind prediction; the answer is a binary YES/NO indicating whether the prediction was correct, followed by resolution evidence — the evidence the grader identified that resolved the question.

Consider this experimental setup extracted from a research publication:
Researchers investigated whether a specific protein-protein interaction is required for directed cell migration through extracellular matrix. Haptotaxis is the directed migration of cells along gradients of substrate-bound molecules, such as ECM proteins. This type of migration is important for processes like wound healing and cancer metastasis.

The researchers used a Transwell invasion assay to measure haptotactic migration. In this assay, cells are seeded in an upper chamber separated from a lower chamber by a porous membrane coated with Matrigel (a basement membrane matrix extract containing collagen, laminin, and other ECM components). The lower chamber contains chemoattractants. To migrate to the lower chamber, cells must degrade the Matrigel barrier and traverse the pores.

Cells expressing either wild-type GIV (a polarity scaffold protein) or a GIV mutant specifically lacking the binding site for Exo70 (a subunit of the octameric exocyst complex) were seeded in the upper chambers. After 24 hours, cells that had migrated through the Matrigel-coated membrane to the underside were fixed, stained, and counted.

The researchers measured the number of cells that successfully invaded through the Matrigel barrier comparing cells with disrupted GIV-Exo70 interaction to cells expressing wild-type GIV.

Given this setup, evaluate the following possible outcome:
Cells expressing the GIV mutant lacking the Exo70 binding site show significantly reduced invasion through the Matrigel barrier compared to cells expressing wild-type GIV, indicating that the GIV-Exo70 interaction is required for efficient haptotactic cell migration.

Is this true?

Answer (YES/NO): YES